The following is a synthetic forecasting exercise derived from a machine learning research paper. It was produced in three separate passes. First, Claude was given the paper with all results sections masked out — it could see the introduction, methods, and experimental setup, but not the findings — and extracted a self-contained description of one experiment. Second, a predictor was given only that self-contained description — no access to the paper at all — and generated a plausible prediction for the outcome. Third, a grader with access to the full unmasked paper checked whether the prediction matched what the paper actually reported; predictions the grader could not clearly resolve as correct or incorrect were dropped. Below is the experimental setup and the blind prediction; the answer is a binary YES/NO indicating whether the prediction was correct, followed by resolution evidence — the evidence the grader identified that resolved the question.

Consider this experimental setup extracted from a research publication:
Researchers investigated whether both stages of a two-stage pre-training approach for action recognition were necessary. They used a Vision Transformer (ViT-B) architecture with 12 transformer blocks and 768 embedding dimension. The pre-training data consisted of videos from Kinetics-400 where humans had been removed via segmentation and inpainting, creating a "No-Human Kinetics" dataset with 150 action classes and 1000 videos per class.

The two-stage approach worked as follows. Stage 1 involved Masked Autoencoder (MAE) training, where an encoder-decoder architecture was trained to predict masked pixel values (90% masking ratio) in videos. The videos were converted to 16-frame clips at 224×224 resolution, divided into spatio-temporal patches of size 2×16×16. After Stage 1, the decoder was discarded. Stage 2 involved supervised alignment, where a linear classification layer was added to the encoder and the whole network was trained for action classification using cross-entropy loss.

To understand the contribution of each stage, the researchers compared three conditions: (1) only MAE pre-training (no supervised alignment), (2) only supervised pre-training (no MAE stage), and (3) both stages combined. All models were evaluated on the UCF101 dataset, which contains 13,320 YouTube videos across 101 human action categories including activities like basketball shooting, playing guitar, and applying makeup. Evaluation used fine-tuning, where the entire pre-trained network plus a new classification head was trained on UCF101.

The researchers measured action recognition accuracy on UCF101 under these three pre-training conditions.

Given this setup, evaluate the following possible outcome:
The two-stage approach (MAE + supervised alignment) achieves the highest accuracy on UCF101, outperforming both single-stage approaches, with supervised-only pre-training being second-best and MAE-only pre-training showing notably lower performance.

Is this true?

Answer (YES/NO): NO